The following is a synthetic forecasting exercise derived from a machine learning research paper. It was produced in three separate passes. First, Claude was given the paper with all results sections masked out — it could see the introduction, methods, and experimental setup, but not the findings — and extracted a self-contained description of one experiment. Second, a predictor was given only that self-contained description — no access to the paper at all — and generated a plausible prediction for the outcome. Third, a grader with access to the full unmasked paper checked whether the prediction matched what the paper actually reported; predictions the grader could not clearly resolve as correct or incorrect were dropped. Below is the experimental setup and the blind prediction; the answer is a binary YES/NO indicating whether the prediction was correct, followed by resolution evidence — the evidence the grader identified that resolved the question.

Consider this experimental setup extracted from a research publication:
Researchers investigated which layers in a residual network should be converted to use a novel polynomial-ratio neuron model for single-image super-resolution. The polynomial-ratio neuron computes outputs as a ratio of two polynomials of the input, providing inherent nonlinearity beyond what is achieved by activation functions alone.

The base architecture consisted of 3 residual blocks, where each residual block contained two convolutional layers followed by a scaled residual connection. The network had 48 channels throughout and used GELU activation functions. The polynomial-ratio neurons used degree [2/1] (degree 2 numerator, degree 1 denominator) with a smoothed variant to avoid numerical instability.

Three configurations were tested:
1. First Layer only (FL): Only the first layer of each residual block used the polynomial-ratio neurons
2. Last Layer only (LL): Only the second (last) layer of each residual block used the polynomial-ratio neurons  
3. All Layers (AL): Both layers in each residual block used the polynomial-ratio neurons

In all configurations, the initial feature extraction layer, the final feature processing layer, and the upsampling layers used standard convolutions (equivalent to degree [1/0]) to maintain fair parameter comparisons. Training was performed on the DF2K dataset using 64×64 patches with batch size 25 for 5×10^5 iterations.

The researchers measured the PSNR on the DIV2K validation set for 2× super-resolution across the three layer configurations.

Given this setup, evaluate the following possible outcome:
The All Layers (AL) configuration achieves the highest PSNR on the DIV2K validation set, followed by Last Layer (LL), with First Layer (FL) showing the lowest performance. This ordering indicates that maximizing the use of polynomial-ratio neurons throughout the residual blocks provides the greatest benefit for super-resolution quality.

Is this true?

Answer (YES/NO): YES